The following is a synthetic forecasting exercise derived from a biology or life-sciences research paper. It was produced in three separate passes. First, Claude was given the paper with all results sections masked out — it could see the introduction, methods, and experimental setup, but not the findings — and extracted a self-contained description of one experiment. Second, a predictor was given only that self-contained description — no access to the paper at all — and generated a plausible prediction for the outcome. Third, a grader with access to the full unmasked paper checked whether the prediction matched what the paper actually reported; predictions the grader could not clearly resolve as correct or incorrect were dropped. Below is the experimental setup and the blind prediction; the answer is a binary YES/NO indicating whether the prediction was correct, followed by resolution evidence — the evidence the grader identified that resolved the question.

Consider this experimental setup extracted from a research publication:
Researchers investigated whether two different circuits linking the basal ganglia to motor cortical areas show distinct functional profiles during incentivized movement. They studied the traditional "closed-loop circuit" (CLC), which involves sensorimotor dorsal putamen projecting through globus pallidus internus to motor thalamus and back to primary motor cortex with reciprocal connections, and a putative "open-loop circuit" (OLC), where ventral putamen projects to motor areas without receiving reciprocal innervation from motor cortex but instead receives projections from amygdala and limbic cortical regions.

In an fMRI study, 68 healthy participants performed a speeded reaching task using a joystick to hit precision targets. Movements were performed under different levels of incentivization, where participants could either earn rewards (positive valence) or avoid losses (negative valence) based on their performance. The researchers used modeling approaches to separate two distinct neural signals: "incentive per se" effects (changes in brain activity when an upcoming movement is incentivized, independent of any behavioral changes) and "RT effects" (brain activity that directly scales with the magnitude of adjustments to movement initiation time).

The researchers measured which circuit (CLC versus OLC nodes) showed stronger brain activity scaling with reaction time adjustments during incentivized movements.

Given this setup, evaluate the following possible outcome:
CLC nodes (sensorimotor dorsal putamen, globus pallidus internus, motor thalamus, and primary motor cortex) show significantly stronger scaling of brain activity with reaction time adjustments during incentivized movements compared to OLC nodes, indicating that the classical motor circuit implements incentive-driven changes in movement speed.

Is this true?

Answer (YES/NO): NO